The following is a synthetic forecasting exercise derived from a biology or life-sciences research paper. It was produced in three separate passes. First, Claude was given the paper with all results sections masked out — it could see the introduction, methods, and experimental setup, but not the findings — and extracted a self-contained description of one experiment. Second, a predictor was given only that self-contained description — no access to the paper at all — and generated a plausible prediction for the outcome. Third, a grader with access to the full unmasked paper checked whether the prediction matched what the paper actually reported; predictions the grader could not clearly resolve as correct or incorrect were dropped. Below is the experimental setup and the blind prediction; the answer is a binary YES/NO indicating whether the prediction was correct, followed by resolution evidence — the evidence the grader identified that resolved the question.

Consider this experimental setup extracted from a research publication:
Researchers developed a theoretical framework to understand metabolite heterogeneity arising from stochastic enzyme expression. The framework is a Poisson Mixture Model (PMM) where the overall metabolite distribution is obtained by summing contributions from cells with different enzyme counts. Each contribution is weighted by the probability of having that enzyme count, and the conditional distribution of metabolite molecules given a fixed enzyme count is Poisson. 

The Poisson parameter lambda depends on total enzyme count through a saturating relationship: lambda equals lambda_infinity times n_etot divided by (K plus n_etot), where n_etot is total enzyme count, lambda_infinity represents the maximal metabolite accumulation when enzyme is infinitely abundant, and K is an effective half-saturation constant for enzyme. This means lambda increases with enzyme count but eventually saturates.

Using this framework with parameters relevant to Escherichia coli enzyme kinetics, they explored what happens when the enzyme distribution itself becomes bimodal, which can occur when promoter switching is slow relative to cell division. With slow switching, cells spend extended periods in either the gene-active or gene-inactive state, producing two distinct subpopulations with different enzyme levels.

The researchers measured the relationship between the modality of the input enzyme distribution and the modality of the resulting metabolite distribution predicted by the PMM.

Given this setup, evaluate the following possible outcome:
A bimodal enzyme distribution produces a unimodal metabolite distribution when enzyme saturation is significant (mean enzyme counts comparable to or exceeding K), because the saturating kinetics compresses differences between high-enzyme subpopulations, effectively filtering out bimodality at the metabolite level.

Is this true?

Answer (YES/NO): NO